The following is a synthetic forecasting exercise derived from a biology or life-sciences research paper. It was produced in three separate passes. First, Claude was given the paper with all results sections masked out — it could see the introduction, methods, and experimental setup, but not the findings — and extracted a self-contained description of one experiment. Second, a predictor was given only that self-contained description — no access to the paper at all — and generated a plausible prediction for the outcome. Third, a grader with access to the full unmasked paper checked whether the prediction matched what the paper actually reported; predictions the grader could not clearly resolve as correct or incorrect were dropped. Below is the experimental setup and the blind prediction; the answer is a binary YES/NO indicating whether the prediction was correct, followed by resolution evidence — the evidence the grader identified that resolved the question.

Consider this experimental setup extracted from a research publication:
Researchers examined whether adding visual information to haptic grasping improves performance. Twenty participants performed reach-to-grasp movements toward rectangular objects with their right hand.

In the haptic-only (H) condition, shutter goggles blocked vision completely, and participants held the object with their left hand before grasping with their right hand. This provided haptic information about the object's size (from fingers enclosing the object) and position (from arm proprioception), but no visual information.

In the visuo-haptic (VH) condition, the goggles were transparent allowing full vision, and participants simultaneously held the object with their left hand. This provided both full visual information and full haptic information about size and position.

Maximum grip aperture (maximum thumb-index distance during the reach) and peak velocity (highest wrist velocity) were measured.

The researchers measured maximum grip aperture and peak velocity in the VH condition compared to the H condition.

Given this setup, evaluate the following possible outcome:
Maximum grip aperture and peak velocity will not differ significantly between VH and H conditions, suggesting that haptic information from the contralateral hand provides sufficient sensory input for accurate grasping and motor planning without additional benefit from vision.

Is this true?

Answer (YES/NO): NO